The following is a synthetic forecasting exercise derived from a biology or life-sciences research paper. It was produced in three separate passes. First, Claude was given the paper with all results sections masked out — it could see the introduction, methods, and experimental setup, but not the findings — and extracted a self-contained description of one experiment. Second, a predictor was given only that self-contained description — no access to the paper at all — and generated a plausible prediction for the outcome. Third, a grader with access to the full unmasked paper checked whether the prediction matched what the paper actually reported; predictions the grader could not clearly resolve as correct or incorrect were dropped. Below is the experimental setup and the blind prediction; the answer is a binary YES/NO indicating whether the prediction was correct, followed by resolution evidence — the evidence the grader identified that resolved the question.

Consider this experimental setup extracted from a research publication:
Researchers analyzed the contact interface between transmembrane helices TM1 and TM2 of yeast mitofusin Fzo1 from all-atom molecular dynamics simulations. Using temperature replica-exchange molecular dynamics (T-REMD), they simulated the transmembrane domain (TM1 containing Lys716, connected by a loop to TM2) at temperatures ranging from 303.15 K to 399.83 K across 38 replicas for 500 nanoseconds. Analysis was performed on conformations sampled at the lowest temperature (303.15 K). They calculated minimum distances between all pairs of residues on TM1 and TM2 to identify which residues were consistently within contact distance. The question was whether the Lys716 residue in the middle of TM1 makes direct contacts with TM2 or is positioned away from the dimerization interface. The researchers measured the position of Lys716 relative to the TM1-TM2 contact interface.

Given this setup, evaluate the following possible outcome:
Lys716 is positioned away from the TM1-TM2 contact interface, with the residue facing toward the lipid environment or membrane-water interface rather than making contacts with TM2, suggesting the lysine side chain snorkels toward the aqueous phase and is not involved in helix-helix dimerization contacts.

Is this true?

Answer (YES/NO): NO